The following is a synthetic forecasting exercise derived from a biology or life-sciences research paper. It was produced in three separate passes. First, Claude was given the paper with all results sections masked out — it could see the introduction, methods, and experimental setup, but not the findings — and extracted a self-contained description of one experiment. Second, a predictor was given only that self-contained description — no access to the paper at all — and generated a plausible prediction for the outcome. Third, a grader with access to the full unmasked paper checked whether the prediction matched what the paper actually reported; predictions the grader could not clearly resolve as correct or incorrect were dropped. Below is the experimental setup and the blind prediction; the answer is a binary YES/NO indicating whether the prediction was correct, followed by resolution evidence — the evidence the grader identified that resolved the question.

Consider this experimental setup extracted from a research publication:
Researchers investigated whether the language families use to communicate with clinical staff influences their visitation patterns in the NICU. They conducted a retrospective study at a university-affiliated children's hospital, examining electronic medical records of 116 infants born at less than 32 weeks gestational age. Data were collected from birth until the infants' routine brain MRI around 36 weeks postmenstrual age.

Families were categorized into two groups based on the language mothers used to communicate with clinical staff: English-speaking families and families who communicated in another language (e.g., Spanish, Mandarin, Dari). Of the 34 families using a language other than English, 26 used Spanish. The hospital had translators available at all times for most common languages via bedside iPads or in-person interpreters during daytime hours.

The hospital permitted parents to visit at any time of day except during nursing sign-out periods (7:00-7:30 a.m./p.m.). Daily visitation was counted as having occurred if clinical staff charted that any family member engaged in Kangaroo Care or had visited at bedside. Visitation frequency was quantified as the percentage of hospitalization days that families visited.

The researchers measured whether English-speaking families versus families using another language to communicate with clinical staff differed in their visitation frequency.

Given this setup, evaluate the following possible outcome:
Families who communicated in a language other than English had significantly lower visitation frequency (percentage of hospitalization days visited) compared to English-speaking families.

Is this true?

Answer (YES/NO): NO